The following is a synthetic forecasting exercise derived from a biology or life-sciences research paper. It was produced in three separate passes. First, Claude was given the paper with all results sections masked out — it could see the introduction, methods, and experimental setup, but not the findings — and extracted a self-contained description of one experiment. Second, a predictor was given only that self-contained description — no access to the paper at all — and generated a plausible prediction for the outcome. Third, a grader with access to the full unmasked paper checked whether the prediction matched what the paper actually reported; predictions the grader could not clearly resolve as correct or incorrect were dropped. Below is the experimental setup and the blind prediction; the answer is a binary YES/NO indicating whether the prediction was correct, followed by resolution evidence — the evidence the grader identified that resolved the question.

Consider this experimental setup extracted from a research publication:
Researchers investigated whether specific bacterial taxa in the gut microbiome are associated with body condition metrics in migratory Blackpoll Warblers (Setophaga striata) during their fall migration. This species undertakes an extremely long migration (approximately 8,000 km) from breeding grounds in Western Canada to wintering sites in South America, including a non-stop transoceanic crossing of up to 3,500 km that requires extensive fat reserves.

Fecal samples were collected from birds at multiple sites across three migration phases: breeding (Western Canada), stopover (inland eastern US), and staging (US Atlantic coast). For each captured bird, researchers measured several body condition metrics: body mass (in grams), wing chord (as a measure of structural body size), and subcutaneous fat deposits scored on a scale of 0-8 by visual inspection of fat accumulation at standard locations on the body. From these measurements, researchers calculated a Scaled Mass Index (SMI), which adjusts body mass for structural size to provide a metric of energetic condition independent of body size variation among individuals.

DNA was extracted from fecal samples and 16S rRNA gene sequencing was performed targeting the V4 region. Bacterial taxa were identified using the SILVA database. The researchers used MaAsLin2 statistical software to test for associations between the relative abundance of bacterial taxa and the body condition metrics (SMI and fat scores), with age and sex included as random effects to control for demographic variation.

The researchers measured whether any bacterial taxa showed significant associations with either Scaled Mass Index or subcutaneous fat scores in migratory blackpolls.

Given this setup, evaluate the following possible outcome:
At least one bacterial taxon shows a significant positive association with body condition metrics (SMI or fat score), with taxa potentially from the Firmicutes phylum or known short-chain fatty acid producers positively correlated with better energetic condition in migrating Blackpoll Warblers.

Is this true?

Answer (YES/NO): NO